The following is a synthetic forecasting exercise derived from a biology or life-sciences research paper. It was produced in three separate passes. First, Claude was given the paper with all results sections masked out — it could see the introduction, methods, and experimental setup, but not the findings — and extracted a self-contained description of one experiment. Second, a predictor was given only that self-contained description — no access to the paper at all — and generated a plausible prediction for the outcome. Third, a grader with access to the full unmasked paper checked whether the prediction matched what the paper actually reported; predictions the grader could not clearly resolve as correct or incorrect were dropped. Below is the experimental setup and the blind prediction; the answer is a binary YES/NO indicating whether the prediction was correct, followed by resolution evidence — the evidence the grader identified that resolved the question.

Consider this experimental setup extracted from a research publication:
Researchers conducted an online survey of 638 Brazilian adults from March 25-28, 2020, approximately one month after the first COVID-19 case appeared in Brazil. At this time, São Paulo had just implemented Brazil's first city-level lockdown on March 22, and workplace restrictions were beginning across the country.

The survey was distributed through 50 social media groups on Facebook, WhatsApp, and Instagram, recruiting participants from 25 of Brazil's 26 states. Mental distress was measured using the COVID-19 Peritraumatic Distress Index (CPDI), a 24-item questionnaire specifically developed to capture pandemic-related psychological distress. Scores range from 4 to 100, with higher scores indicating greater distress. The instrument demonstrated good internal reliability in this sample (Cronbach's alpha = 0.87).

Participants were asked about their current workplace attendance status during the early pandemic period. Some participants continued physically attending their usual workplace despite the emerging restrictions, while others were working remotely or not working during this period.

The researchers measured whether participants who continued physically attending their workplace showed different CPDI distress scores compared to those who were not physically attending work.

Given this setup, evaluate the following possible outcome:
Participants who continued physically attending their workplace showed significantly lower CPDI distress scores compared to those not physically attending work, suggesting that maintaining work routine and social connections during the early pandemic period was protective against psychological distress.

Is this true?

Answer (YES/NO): NO